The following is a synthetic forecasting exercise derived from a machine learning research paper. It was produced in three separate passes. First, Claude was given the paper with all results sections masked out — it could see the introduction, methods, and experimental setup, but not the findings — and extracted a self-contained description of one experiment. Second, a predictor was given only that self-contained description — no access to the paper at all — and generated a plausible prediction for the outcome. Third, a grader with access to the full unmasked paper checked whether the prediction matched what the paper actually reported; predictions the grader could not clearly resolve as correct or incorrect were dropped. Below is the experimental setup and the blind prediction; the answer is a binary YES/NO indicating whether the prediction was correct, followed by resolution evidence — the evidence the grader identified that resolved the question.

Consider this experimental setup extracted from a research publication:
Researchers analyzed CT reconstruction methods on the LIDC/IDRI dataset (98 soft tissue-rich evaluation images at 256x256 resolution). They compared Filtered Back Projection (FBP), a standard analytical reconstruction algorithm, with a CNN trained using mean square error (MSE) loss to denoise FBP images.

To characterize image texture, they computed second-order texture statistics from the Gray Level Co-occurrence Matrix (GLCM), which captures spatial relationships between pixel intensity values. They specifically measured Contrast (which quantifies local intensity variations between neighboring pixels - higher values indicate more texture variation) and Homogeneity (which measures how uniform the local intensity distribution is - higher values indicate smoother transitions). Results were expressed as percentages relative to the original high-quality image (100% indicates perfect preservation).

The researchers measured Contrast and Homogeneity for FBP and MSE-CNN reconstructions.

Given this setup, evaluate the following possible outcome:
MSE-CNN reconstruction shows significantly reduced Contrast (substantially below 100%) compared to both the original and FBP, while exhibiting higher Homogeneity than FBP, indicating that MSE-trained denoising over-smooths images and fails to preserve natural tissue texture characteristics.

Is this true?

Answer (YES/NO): YES